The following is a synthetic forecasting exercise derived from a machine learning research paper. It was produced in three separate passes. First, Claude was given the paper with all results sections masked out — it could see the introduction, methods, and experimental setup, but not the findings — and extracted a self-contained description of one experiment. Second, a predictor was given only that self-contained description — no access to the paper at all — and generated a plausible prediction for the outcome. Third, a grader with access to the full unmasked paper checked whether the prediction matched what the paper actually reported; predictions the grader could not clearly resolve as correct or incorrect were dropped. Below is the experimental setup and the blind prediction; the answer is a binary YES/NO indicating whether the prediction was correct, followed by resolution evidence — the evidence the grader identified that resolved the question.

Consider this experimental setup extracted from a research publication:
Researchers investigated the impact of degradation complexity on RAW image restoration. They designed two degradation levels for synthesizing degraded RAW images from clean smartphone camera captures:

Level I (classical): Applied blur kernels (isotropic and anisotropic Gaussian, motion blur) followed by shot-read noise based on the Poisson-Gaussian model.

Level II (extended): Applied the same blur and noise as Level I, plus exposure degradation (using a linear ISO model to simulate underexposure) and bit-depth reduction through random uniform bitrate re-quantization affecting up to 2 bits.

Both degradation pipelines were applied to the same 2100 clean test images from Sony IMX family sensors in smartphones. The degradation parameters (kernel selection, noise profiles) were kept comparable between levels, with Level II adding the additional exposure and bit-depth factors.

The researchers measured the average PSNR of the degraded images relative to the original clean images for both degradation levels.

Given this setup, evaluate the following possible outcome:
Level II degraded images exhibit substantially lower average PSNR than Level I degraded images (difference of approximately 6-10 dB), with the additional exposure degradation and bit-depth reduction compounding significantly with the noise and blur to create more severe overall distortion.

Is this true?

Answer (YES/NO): NO